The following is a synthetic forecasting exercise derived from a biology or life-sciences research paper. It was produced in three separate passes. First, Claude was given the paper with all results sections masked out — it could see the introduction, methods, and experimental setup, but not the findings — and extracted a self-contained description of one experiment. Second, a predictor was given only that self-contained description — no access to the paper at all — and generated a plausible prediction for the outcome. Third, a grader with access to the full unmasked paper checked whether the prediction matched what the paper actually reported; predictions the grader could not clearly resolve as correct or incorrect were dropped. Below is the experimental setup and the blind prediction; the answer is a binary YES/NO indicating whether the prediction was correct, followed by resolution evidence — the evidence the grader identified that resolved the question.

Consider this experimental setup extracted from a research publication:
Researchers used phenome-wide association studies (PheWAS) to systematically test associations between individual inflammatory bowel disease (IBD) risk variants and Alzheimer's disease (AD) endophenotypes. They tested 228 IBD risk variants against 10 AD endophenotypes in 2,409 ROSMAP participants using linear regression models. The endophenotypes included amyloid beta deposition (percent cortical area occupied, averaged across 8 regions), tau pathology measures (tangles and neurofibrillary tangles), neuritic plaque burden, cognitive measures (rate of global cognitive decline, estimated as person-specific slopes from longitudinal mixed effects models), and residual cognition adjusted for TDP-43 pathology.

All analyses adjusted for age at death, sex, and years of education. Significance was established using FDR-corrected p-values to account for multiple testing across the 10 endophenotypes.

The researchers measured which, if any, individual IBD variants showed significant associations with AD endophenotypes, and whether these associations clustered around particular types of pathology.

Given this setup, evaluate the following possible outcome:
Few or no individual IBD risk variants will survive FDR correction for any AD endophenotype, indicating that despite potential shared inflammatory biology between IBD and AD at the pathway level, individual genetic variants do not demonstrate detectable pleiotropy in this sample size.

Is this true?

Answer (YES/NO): YES